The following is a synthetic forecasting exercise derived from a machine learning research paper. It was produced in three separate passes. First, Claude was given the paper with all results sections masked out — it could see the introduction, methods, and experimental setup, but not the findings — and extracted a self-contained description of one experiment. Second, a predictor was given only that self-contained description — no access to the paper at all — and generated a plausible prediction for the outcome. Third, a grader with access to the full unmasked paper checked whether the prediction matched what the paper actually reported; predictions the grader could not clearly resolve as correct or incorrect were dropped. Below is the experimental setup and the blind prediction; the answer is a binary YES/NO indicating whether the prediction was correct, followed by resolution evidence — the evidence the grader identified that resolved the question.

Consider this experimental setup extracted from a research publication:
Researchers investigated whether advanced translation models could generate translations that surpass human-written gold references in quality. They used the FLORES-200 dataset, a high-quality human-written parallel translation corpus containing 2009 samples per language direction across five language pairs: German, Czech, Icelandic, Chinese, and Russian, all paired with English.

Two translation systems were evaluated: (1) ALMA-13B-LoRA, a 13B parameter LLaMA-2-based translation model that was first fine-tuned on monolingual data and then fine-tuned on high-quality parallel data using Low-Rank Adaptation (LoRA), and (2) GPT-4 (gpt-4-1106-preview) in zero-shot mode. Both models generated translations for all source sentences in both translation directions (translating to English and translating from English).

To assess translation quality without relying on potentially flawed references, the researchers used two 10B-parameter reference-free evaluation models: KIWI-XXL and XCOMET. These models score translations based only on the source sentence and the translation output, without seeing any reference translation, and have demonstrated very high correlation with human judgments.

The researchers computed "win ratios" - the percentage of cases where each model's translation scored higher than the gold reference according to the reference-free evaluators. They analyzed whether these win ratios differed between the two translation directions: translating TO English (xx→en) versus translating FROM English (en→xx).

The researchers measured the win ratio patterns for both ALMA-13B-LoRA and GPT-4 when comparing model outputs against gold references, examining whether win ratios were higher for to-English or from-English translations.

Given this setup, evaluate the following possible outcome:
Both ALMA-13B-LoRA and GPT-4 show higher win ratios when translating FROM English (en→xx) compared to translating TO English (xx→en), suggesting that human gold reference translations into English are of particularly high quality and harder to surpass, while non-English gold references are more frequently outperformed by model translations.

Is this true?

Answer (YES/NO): NO